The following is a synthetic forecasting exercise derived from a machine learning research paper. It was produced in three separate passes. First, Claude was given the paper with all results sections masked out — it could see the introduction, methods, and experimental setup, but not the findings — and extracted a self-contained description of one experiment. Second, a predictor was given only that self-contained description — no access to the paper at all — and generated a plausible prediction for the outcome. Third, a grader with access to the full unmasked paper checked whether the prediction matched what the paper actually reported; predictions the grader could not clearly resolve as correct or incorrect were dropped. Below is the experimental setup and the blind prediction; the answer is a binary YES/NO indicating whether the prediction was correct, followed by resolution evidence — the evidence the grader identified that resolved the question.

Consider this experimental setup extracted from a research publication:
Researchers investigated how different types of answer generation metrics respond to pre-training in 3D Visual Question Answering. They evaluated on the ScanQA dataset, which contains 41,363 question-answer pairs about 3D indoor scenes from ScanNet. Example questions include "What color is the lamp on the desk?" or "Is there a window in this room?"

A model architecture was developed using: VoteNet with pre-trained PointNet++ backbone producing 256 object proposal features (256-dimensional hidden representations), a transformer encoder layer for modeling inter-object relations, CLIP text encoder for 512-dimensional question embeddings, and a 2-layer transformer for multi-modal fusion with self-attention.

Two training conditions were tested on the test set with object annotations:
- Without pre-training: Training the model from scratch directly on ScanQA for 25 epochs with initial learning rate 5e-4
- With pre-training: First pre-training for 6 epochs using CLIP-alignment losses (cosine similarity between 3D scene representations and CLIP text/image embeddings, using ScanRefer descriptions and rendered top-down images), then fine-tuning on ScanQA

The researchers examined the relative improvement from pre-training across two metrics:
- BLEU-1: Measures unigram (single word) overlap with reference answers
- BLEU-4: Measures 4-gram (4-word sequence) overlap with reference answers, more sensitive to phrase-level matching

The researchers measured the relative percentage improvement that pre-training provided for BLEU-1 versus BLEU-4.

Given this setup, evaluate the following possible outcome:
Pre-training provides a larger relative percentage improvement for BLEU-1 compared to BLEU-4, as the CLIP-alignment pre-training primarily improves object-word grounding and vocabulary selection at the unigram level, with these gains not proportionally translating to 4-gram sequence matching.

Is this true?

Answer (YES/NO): NO